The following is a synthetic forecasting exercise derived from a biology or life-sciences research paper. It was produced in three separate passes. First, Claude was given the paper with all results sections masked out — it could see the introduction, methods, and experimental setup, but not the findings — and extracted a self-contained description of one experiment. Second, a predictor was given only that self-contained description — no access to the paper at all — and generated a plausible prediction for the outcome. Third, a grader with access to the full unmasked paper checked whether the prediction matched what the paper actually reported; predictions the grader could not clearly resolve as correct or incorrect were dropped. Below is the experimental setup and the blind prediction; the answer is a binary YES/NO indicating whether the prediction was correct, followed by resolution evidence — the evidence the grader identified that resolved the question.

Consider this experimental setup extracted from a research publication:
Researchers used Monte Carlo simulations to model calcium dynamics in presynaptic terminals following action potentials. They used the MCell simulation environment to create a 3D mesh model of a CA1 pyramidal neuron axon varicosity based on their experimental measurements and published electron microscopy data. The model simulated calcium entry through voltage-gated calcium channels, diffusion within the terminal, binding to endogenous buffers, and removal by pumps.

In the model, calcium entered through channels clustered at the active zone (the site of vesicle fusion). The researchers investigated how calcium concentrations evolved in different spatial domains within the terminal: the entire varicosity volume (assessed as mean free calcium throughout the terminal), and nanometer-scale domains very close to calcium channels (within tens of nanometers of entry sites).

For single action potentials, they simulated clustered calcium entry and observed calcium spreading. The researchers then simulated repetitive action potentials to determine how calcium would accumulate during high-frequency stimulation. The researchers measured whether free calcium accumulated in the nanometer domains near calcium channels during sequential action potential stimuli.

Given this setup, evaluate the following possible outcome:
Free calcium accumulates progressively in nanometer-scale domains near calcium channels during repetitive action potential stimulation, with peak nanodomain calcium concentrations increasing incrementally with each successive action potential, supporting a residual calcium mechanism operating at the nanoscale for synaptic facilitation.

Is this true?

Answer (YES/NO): NO